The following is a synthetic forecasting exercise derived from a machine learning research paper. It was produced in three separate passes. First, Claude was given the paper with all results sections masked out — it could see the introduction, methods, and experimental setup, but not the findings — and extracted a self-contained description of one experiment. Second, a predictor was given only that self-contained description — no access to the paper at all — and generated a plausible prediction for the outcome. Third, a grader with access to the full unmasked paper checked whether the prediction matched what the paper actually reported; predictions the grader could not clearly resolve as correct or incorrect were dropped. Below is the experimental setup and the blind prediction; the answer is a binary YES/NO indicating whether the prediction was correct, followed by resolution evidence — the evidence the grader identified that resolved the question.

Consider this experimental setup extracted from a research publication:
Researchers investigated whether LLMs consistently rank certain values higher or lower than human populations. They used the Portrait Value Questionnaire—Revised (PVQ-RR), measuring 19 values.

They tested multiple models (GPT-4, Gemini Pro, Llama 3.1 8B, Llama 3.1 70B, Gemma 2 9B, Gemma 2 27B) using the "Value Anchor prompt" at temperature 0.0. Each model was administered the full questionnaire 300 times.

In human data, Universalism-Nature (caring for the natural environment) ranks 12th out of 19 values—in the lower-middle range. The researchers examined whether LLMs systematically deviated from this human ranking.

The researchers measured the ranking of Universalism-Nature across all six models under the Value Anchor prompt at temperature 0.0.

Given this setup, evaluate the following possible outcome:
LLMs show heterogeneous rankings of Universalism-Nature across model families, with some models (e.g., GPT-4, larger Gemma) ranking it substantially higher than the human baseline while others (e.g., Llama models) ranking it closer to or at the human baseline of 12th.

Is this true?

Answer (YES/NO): NO